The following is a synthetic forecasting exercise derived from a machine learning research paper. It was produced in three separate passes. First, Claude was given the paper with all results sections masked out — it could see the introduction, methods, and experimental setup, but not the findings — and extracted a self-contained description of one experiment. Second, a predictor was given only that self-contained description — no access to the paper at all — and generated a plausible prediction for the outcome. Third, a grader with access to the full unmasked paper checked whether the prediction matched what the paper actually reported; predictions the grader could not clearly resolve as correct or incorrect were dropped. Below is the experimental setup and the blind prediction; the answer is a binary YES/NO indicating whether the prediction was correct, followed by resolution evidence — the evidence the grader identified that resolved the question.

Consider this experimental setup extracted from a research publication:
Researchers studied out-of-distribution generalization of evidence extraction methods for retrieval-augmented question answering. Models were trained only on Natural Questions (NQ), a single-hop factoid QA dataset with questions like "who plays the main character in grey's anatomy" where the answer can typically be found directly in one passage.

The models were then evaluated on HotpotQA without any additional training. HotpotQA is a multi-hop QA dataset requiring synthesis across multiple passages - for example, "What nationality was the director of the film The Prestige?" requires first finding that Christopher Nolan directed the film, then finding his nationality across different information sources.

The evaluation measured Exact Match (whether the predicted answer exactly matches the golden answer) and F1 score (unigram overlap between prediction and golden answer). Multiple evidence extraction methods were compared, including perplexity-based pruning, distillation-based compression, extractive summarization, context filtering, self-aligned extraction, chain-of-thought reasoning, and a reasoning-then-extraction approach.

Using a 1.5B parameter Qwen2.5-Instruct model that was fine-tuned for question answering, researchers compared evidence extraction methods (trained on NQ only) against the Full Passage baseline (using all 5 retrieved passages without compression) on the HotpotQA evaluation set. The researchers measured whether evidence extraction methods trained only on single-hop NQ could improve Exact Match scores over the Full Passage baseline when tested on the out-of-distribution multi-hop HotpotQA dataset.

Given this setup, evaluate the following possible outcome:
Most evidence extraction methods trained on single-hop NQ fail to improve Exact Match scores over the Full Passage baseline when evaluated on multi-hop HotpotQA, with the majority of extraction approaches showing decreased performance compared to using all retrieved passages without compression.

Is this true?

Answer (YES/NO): YES